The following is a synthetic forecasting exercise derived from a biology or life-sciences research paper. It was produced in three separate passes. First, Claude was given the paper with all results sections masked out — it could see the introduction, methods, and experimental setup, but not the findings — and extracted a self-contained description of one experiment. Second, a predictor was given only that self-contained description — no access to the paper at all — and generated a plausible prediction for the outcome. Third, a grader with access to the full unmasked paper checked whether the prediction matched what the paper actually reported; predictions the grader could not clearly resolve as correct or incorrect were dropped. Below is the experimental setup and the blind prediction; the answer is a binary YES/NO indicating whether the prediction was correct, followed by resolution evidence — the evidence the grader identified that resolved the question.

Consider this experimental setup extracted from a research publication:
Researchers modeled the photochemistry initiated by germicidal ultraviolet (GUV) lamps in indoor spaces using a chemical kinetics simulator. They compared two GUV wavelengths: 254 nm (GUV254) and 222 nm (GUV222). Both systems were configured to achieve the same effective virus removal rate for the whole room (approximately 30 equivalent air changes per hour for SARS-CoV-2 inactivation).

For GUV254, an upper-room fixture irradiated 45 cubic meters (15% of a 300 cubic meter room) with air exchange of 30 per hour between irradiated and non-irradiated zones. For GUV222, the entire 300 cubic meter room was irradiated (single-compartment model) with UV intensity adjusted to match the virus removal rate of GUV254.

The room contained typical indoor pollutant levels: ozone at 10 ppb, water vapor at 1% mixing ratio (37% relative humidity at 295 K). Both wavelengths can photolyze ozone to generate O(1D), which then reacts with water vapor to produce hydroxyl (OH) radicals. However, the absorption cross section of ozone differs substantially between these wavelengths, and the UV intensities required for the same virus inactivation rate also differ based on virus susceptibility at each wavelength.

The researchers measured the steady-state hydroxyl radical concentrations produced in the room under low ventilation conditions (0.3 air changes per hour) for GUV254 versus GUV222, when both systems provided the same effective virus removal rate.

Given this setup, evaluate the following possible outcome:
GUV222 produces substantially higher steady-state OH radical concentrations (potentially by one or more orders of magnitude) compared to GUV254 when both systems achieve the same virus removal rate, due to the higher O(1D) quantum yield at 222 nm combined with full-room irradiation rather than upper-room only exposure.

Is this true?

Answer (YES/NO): NO